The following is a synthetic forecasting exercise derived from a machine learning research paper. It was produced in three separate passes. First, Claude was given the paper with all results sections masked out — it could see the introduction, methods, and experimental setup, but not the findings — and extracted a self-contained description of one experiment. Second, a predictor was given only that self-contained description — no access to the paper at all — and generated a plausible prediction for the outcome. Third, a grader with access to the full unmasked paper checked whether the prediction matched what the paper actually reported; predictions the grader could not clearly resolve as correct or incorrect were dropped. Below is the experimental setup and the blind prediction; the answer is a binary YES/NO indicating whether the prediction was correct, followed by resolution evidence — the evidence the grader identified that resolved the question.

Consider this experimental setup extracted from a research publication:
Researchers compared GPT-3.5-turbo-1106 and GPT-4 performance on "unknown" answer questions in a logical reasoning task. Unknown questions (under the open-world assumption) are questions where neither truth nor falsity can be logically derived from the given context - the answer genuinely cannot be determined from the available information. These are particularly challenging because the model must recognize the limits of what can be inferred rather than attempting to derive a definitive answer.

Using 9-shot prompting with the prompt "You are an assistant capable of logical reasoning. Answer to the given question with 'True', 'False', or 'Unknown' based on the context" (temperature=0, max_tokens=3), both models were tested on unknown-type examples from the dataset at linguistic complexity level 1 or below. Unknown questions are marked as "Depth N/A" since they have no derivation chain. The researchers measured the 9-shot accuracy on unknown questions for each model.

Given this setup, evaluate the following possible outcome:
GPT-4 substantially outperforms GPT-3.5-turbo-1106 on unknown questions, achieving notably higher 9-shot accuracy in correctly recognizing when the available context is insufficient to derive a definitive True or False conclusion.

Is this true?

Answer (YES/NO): YES